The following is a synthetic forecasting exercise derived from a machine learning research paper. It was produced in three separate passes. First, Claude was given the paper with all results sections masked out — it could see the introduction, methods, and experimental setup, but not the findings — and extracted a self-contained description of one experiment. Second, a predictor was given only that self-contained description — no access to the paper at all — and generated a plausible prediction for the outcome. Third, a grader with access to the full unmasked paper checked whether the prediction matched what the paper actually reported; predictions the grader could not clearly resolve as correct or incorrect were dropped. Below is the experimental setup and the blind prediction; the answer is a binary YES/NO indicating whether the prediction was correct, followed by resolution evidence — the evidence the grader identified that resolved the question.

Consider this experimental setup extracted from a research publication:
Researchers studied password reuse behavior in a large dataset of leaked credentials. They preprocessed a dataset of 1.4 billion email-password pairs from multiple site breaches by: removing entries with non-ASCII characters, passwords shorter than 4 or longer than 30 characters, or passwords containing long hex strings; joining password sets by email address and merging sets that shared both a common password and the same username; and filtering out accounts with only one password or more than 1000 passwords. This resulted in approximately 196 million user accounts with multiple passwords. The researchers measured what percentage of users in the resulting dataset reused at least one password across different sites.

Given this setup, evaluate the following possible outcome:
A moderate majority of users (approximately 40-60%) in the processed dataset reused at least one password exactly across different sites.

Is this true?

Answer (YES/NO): YES